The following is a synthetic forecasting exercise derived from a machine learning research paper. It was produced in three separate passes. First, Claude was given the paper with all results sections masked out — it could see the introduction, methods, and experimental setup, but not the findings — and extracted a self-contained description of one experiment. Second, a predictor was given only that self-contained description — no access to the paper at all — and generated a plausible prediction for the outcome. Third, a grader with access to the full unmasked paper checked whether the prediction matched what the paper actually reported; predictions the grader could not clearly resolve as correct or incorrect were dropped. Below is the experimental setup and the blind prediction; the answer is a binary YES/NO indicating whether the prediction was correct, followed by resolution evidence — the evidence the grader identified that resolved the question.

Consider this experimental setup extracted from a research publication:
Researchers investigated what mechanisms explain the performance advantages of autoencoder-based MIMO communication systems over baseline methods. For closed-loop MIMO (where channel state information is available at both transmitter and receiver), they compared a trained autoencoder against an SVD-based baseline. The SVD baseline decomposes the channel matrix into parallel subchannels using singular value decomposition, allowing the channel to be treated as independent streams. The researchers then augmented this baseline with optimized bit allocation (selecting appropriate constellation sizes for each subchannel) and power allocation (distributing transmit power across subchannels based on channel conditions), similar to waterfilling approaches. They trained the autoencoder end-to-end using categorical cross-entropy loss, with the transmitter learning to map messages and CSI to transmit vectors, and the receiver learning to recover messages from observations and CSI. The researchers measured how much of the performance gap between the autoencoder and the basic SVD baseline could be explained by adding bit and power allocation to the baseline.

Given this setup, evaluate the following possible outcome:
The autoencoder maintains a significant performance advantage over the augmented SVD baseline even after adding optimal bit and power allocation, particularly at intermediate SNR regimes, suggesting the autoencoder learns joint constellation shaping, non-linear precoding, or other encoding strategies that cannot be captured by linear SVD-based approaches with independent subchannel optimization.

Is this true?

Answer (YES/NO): NO